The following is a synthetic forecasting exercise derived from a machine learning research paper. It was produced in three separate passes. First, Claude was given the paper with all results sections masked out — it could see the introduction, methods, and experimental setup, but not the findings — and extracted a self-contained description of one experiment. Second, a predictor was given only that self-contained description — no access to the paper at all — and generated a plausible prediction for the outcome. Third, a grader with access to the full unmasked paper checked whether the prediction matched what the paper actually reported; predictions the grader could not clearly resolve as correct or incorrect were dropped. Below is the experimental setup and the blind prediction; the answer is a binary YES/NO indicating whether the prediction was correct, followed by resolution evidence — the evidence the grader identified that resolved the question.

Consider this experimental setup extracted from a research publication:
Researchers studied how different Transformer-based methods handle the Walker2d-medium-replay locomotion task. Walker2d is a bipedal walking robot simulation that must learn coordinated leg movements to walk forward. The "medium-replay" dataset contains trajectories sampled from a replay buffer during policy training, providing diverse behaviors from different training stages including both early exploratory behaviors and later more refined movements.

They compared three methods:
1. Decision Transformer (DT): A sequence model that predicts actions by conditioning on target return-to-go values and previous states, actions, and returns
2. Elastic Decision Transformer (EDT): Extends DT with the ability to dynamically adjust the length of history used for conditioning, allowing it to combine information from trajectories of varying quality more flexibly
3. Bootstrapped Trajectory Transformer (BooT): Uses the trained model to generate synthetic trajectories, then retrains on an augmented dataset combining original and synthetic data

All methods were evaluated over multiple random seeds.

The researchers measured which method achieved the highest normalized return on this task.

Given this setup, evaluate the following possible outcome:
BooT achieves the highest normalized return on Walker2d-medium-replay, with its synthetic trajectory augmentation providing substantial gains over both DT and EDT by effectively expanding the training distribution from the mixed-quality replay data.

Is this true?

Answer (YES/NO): YES